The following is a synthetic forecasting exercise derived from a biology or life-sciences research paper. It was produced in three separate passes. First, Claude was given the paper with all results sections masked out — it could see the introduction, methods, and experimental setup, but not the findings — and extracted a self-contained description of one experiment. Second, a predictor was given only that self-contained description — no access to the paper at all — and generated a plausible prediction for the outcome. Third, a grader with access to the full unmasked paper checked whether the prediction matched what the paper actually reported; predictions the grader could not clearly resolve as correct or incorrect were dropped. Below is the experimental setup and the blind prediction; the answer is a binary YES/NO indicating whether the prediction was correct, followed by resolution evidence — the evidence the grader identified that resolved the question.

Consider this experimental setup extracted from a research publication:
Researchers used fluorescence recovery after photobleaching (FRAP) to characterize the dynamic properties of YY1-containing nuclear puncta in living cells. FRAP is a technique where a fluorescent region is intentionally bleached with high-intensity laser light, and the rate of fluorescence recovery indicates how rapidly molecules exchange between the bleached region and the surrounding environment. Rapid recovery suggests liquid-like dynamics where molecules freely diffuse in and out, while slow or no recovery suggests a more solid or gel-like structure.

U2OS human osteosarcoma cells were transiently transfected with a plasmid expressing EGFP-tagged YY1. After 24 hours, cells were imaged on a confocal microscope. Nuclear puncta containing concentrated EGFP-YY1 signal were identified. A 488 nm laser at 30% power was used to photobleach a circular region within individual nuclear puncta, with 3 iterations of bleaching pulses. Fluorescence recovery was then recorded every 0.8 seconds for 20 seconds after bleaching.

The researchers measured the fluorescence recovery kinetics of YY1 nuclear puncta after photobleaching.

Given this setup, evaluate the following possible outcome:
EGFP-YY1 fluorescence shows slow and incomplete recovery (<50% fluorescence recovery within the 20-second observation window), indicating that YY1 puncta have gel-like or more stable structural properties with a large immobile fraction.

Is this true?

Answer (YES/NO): NO